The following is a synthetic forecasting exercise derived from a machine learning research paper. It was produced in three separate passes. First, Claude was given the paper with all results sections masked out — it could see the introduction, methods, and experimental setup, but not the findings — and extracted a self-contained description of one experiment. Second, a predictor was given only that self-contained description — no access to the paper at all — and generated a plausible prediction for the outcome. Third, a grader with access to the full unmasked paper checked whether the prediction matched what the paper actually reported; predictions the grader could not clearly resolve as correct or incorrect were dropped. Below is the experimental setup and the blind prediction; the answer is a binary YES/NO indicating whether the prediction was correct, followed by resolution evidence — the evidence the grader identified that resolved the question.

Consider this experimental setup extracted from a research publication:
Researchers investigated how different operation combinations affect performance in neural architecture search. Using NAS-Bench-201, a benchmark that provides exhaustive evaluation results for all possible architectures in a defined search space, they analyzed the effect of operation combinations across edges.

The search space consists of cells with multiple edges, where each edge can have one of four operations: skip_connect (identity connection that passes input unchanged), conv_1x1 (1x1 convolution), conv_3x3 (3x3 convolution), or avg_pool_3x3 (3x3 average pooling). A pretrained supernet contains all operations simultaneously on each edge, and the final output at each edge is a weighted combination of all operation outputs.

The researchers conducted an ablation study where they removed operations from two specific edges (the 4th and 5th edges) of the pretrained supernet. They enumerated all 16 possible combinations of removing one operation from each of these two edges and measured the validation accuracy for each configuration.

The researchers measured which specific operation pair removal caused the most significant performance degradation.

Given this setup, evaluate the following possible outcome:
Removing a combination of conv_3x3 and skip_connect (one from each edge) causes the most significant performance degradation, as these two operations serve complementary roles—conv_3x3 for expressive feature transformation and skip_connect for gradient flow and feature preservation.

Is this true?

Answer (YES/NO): NO